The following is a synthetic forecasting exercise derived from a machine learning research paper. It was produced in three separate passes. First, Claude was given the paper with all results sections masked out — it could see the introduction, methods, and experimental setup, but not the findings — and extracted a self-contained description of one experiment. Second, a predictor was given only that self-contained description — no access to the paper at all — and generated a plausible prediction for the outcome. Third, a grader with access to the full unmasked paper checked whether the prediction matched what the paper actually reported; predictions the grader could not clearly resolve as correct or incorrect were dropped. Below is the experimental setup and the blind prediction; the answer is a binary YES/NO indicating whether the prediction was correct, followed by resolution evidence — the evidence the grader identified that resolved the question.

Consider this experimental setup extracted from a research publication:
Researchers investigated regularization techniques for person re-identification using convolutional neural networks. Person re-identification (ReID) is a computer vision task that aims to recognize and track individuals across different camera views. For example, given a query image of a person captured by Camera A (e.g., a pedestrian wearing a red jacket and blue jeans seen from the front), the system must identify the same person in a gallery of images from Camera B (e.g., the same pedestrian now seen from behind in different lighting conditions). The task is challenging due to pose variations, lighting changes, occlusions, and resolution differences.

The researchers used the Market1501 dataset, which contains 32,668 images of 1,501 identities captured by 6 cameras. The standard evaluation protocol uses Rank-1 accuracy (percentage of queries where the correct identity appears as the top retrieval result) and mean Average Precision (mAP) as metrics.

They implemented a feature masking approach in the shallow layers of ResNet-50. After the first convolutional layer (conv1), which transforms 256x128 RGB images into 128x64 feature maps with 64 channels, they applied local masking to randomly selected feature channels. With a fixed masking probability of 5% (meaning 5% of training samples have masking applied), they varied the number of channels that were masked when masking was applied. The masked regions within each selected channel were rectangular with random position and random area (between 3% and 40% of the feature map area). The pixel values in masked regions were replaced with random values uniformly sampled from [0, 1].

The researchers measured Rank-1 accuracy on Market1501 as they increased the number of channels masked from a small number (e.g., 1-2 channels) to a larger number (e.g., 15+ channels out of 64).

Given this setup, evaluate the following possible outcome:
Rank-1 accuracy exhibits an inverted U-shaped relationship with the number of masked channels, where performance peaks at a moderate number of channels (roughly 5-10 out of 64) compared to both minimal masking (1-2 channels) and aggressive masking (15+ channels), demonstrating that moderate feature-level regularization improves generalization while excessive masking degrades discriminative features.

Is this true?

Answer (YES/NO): NO